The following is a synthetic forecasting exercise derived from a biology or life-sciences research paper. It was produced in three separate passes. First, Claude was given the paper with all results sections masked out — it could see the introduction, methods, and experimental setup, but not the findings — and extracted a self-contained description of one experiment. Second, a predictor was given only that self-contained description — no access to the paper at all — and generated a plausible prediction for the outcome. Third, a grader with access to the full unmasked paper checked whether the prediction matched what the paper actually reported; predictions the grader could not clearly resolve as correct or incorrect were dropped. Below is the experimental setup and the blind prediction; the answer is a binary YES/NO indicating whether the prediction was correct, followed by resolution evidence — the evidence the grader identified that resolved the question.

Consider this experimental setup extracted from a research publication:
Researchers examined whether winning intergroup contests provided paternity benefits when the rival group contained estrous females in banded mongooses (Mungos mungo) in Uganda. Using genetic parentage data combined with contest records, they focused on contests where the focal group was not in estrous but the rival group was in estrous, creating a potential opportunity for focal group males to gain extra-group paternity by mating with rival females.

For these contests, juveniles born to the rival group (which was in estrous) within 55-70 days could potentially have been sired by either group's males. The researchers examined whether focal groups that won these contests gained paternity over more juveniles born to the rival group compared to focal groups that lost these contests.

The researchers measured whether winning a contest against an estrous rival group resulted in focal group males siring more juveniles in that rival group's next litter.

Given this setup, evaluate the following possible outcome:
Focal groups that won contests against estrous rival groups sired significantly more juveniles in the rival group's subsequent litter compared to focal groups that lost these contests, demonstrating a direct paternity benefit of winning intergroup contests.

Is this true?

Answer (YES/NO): NO